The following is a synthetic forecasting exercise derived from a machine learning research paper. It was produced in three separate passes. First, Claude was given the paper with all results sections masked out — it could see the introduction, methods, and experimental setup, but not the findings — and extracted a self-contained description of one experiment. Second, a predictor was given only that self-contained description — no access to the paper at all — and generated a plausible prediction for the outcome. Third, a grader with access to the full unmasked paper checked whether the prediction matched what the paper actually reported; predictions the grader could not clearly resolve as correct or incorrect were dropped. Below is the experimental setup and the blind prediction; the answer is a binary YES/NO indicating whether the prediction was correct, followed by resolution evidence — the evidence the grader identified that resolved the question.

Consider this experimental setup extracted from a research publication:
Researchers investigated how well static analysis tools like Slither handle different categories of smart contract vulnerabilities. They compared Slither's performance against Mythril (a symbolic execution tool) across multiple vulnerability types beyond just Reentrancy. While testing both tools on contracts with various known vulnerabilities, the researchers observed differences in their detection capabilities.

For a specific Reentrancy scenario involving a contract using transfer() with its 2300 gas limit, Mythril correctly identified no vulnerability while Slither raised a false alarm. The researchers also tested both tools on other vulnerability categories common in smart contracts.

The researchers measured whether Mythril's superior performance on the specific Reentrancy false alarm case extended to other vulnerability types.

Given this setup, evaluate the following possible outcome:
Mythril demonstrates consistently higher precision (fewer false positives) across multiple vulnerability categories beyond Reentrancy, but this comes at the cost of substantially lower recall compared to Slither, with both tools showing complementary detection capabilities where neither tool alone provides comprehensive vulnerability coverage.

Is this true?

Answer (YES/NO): NO